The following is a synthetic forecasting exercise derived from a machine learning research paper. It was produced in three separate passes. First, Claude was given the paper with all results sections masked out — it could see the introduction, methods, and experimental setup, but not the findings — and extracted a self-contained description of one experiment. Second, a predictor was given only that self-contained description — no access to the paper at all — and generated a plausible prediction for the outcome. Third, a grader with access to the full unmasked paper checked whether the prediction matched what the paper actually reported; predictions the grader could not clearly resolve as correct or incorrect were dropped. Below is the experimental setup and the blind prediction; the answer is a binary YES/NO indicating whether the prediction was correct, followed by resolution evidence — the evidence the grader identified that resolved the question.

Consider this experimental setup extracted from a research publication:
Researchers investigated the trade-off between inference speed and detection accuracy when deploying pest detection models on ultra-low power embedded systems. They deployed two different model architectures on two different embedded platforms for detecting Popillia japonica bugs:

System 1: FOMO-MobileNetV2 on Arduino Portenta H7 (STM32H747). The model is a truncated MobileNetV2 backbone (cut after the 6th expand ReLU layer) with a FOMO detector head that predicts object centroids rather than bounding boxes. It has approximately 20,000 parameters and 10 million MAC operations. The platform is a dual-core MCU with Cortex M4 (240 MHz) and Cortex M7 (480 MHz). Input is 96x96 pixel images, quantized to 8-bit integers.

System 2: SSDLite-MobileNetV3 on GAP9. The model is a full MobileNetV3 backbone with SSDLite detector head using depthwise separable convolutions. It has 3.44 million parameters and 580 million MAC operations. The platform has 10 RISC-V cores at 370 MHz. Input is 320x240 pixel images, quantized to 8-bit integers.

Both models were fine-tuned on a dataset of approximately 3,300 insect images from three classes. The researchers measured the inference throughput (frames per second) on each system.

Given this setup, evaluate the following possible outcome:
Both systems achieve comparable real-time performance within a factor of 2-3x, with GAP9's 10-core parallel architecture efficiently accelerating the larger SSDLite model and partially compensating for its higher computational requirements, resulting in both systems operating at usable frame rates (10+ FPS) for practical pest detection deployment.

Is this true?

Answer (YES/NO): NO